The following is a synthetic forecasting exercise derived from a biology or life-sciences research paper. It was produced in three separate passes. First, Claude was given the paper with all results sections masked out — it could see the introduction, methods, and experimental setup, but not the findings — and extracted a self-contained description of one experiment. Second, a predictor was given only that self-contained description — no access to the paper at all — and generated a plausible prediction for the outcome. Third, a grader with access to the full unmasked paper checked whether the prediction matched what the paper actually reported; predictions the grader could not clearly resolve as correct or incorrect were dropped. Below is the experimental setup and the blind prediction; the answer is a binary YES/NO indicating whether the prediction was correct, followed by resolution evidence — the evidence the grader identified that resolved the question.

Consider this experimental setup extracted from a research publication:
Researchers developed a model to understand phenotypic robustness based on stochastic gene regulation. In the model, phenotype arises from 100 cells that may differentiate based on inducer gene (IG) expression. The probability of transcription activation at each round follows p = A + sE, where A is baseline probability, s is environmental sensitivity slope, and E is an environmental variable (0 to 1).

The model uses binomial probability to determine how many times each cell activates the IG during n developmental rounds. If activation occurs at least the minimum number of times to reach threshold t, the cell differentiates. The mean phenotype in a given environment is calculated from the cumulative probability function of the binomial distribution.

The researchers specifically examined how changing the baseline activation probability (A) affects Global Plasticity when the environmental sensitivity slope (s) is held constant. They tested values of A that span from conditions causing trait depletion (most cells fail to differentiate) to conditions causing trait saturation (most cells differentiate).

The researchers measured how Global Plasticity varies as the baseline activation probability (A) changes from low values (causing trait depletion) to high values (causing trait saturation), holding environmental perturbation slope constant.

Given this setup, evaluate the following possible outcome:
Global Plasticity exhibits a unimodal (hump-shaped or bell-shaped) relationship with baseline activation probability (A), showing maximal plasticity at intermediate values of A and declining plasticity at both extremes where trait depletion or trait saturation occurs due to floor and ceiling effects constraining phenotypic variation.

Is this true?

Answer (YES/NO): YES